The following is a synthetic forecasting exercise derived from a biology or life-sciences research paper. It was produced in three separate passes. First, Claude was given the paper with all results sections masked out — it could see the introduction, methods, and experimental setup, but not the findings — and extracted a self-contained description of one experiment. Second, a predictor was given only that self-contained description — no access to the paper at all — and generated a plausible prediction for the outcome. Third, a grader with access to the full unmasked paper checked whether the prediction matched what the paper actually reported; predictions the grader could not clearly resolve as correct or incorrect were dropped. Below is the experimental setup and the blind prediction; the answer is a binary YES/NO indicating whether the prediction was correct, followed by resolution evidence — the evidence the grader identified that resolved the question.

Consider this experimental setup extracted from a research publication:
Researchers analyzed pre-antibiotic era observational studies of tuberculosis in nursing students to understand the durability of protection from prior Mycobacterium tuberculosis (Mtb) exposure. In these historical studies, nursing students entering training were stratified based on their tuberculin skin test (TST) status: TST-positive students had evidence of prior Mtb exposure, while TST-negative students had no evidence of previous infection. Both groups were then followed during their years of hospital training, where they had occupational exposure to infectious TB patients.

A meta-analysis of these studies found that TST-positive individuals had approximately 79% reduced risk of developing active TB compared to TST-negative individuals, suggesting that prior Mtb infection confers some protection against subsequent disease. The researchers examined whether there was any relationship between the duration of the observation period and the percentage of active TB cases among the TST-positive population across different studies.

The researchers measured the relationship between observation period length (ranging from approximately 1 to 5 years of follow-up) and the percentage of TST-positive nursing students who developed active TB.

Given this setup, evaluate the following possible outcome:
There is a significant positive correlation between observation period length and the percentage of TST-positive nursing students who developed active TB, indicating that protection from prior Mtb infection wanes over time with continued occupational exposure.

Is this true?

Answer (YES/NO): NO